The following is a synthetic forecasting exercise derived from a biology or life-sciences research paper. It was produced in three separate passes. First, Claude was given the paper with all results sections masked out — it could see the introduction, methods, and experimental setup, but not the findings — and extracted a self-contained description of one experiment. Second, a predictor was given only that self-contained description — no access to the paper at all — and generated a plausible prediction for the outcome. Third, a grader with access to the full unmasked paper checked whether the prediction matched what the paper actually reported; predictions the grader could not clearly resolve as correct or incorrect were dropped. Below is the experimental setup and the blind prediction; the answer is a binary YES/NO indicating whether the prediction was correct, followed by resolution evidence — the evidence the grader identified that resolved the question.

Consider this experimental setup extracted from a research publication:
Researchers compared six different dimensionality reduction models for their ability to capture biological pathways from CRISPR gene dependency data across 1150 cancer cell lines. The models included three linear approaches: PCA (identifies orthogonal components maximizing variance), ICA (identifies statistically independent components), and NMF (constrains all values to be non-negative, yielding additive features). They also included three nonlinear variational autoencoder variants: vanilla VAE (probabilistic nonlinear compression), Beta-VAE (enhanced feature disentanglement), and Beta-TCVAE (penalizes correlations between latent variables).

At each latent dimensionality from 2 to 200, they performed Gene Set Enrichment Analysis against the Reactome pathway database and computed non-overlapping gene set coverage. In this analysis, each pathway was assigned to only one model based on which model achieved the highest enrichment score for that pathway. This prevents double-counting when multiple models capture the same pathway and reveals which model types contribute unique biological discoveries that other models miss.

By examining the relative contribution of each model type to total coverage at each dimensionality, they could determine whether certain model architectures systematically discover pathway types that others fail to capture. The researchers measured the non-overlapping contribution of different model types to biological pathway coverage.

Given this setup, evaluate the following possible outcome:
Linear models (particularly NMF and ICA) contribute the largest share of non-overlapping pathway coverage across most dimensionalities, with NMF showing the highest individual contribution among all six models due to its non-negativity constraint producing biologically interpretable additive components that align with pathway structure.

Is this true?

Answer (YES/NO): NO